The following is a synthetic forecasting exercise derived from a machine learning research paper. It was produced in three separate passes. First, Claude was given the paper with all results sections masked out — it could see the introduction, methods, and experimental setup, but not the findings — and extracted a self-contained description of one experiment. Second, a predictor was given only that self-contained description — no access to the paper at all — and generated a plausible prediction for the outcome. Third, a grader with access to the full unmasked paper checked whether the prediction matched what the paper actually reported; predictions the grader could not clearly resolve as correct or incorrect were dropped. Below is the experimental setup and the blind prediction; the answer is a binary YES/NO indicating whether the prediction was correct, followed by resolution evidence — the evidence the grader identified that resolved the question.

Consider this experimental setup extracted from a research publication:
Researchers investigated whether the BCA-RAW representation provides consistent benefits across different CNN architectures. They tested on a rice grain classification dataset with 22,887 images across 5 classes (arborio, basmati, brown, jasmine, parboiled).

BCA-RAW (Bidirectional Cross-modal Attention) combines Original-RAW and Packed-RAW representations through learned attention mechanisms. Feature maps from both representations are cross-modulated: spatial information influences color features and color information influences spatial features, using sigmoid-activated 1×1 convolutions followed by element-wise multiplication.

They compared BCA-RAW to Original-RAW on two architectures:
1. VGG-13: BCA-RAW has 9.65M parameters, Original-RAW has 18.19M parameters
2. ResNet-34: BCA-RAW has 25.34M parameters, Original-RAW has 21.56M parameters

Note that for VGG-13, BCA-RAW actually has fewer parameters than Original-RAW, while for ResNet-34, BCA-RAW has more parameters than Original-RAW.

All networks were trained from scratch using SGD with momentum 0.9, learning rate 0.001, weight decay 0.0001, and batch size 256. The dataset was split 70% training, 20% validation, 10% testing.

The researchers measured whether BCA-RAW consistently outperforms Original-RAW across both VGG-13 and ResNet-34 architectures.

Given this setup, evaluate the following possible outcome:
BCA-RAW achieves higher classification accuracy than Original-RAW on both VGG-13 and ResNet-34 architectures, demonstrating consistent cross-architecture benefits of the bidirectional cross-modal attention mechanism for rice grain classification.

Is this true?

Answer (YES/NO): YES